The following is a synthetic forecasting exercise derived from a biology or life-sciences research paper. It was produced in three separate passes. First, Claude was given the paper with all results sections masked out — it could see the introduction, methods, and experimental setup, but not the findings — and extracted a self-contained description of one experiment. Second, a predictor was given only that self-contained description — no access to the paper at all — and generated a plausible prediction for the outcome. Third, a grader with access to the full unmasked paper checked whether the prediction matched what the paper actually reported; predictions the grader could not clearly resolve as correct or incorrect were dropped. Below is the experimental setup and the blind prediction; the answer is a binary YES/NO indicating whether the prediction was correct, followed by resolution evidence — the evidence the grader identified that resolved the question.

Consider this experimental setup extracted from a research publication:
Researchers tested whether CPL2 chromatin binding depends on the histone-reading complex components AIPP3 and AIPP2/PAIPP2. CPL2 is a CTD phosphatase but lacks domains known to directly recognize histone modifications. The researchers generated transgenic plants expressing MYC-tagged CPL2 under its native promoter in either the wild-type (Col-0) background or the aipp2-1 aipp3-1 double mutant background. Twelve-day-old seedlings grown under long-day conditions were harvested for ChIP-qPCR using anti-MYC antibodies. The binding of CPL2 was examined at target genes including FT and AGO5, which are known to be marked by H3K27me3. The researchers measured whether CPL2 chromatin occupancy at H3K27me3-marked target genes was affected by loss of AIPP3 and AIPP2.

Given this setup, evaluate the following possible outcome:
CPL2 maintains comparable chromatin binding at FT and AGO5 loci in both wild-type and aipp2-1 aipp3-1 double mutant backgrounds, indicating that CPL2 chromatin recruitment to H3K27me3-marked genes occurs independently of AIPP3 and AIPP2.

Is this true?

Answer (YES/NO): NO